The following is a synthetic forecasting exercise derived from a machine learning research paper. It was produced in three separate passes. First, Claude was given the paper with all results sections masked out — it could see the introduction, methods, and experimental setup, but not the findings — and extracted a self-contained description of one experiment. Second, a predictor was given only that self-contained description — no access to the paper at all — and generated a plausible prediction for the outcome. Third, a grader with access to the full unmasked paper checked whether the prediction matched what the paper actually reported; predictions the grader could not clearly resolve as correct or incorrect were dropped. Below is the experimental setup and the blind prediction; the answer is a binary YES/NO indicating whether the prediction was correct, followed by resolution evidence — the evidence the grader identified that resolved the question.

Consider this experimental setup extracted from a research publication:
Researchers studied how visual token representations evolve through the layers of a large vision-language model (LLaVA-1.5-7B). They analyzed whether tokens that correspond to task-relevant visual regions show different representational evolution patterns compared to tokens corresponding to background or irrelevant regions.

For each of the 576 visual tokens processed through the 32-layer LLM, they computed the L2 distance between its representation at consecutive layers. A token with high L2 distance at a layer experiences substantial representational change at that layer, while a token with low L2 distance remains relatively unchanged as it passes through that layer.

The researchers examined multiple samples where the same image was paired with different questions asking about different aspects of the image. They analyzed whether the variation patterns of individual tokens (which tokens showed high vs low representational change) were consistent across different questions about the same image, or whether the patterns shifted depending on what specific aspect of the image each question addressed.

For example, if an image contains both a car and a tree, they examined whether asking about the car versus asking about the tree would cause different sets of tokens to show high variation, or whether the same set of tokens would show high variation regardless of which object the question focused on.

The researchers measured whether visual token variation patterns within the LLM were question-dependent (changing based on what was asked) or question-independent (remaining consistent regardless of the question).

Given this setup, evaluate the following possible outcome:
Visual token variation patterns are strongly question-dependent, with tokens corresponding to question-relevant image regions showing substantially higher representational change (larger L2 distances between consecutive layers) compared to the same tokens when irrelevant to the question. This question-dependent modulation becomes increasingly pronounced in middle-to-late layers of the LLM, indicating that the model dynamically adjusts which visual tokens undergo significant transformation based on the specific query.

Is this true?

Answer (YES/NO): NO